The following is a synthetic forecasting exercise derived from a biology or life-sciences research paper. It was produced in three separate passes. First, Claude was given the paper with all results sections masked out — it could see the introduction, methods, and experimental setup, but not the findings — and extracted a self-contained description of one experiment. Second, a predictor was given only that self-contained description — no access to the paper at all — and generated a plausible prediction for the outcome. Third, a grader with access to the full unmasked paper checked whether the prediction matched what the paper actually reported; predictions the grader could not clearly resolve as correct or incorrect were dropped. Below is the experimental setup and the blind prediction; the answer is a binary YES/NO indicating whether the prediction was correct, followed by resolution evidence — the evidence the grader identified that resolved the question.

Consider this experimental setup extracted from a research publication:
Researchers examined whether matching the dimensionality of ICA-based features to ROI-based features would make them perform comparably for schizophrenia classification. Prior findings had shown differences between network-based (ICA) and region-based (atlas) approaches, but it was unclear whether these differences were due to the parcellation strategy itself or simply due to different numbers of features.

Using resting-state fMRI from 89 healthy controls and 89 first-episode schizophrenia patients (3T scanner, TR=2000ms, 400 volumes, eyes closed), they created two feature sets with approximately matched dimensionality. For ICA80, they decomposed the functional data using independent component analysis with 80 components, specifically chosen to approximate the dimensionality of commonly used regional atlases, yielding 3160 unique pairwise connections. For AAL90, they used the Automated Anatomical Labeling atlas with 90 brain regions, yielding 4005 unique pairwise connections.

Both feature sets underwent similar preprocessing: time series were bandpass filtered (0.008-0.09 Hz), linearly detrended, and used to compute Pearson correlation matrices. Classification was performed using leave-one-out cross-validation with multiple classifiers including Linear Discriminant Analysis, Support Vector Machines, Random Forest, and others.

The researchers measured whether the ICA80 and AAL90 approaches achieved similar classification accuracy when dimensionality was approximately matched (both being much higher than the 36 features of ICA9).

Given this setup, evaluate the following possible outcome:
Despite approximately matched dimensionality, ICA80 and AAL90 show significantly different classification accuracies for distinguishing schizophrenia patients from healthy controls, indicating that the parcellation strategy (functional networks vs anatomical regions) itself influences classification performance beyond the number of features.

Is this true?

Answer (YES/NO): YES